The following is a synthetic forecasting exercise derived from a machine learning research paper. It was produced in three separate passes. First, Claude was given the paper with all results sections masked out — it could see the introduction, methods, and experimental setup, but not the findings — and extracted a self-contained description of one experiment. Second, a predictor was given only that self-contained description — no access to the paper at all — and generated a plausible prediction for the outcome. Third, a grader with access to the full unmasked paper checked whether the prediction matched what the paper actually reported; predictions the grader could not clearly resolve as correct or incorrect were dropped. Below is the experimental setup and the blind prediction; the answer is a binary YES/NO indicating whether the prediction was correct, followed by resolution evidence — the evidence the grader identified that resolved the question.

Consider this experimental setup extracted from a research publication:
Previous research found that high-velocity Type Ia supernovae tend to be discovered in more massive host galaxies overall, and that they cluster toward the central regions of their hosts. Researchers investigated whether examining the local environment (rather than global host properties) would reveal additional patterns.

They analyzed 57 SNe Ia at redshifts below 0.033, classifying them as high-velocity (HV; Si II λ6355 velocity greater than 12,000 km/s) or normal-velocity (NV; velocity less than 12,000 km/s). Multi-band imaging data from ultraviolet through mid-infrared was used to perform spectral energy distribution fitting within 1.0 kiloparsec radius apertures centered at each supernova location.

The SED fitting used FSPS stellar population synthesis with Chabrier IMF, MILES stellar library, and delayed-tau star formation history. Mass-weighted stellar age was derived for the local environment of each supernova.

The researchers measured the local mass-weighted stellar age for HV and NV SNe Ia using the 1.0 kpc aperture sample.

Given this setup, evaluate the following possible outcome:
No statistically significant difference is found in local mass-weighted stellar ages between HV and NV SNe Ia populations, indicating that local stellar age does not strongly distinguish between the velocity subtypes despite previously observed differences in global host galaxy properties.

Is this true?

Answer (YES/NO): YES